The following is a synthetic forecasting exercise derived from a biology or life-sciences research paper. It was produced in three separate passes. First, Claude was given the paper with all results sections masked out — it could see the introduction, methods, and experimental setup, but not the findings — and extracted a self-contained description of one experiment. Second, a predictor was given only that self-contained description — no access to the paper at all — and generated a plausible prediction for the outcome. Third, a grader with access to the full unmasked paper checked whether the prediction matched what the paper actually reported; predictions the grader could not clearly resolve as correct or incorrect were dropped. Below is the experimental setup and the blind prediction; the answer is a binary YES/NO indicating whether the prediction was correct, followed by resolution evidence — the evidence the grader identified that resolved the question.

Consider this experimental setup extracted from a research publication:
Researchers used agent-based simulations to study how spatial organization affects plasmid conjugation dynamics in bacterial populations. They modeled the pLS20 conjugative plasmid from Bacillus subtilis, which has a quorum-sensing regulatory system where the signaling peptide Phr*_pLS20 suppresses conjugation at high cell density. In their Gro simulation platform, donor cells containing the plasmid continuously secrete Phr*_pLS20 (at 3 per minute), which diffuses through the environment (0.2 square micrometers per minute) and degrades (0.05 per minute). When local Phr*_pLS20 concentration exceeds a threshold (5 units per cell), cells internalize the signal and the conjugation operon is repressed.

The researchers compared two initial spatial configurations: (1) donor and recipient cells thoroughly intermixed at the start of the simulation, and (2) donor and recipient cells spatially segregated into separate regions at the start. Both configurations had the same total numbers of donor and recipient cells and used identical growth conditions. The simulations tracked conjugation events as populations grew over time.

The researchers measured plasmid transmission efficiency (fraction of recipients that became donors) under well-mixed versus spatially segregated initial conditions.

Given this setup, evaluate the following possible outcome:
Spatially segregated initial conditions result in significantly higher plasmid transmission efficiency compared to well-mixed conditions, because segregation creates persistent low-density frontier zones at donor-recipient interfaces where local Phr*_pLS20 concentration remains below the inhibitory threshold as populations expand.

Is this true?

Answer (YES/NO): NO